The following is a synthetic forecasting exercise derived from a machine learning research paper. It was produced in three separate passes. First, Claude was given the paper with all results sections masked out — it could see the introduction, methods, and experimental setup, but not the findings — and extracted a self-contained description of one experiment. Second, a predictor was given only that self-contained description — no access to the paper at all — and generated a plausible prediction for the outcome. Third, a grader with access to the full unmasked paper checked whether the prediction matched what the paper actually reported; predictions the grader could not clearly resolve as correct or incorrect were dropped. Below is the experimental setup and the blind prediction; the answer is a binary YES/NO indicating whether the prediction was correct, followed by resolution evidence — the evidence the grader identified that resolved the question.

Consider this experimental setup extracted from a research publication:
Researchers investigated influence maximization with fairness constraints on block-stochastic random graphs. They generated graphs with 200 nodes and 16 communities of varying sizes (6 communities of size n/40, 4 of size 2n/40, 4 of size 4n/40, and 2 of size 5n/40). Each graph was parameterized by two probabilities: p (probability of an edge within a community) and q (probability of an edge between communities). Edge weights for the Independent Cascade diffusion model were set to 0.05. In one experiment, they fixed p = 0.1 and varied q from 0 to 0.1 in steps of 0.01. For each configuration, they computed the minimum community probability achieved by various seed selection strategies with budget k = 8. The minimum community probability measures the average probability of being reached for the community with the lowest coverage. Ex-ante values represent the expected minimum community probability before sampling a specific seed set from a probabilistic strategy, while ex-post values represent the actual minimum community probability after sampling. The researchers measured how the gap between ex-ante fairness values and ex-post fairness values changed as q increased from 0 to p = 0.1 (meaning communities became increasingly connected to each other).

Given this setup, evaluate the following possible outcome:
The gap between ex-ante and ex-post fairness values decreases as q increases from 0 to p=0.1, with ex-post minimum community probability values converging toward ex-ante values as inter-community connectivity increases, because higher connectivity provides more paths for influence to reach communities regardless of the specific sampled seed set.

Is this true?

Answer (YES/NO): YES